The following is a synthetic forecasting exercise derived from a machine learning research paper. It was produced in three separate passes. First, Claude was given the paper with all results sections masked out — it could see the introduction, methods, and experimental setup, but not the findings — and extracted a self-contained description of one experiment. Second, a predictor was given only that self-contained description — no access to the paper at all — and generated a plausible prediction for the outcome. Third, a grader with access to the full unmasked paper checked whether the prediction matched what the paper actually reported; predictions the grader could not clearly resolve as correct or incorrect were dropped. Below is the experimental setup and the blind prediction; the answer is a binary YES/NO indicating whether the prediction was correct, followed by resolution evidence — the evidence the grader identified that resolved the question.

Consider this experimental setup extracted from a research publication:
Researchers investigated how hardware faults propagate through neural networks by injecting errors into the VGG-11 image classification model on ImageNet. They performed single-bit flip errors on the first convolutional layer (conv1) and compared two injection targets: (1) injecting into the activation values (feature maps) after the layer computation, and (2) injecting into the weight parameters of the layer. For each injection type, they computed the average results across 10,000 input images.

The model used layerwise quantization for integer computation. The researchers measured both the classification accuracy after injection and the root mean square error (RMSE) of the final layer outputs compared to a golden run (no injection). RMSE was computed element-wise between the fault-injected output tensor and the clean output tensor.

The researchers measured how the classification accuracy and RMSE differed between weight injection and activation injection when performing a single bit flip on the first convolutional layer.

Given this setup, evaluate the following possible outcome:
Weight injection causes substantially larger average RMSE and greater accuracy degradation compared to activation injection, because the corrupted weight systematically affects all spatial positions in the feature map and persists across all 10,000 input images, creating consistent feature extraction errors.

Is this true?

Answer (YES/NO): YES